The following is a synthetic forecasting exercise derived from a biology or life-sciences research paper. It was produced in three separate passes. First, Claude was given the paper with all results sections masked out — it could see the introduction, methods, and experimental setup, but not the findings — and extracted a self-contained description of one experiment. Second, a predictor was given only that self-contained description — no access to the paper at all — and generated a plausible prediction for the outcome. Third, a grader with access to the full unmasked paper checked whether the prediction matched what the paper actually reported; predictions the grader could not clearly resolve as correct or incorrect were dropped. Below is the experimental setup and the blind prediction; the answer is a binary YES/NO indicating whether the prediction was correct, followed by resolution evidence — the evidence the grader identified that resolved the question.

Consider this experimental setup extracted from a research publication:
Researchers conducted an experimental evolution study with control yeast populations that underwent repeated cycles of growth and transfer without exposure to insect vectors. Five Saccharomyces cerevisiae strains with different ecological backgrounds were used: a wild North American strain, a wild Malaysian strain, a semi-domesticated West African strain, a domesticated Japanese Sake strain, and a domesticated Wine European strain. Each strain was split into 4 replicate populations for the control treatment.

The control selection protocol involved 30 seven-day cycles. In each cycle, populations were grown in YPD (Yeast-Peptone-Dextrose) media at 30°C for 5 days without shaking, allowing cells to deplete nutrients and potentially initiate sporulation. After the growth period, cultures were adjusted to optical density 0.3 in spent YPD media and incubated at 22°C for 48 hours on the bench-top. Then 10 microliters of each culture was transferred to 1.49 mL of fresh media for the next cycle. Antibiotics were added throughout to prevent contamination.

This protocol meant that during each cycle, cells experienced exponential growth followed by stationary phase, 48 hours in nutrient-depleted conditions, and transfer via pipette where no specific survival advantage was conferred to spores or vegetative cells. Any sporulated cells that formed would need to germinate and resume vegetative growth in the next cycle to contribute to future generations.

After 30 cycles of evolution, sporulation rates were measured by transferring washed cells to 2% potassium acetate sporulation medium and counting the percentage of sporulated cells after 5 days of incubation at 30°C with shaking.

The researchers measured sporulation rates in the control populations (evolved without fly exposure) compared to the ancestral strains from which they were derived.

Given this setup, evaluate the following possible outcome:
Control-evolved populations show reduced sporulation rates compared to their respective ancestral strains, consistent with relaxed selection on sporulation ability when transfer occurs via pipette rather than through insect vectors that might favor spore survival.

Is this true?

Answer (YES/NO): NO